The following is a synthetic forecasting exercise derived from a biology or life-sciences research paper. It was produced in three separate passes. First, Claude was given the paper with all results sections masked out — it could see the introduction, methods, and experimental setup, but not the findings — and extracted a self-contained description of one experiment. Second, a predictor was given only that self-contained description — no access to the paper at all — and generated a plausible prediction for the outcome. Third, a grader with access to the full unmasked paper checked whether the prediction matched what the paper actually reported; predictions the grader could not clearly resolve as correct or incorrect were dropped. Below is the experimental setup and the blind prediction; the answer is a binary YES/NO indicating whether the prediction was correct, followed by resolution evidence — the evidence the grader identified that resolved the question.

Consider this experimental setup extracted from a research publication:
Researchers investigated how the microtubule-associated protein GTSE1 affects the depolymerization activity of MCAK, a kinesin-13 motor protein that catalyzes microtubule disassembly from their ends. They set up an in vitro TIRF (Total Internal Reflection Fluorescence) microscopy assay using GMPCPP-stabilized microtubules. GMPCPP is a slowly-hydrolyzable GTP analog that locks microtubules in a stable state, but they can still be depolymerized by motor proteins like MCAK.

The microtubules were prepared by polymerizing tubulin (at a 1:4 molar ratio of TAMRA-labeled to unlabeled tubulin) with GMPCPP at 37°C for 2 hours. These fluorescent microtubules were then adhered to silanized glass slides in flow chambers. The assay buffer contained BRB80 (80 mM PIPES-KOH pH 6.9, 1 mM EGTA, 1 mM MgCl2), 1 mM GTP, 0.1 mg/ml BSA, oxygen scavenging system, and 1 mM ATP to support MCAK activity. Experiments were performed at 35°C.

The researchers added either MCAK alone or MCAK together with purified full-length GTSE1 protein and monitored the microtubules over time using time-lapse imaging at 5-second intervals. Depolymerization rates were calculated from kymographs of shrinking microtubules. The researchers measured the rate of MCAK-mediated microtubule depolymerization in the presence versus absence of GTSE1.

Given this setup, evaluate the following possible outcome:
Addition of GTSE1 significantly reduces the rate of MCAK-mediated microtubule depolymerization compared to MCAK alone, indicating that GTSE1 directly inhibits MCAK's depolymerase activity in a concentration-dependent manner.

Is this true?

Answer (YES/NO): YES